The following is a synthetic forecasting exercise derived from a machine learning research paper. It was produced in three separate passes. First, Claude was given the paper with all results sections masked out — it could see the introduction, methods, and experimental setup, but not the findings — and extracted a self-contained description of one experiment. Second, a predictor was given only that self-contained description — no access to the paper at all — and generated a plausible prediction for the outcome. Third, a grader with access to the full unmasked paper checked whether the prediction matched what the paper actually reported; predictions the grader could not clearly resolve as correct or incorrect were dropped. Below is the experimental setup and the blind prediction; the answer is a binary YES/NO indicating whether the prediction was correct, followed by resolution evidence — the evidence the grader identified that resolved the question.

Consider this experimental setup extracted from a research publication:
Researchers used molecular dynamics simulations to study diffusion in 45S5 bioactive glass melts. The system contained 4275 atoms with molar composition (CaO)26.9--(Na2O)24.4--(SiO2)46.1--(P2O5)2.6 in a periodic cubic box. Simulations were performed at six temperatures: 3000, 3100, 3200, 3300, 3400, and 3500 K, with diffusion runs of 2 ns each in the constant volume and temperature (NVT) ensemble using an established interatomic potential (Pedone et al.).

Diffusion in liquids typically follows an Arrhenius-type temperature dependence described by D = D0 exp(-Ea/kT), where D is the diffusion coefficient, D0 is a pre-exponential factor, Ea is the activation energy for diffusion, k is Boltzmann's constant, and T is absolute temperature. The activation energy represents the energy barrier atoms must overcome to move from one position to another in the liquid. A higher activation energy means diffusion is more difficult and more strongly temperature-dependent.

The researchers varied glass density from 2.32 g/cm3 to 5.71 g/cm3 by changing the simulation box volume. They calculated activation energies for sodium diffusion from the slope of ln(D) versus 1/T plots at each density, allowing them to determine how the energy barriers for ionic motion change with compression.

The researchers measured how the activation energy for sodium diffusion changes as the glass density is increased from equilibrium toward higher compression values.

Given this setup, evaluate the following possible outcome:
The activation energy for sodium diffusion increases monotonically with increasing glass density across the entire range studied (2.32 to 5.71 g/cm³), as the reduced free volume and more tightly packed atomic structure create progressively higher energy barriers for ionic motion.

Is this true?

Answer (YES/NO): NO